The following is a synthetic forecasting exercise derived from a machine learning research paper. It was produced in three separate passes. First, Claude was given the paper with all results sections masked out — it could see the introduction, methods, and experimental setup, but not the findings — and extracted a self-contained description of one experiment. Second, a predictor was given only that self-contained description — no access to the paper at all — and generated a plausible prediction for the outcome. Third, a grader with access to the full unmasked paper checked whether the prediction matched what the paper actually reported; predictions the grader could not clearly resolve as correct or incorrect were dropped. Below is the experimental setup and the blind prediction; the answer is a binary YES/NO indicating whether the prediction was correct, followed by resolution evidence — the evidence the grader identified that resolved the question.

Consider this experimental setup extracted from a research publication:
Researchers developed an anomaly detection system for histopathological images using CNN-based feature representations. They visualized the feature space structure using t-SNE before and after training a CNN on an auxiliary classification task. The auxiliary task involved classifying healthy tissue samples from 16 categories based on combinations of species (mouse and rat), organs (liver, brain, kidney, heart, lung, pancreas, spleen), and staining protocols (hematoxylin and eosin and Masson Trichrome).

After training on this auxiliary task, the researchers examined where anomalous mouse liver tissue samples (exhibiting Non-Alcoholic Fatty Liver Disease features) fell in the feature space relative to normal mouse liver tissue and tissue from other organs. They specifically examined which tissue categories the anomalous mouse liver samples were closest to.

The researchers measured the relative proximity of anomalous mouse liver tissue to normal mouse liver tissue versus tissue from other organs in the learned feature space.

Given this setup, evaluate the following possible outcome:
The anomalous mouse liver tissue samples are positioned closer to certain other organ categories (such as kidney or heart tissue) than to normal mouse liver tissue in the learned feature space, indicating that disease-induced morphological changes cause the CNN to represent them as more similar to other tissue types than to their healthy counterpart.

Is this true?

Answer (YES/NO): NO